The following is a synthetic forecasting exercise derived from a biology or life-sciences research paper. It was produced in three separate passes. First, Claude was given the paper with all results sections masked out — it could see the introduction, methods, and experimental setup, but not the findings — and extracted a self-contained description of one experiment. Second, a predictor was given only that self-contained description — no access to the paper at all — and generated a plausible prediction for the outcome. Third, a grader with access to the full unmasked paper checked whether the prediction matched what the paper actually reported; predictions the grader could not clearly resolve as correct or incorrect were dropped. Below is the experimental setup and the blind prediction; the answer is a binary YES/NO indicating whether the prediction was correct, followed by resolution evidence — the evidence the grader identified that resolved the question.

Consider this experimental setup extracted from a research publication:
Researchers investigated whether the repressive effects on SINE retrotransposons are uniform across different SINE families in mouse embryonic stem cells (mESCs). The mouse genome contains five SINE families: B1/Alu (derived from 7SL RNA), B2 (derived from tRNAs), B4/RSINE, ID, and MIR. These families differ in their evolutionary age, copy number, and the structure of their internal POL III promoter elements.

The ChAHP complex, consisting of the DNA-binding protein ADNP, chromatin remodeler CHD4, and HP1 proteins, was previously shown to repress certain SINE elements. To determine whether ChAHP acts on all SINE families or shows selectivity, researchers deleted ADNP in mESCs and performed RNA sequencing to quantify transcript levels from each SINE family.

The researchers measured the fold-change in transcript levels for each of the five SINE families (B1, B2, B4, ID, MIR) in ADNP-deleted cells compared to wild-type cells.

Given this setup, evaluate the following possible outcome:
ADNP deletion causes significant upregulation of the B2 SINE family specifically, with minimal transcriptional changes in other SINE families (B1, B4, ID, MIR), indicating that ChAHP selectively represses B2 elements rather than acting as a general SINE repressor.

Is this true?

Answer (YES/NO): YES